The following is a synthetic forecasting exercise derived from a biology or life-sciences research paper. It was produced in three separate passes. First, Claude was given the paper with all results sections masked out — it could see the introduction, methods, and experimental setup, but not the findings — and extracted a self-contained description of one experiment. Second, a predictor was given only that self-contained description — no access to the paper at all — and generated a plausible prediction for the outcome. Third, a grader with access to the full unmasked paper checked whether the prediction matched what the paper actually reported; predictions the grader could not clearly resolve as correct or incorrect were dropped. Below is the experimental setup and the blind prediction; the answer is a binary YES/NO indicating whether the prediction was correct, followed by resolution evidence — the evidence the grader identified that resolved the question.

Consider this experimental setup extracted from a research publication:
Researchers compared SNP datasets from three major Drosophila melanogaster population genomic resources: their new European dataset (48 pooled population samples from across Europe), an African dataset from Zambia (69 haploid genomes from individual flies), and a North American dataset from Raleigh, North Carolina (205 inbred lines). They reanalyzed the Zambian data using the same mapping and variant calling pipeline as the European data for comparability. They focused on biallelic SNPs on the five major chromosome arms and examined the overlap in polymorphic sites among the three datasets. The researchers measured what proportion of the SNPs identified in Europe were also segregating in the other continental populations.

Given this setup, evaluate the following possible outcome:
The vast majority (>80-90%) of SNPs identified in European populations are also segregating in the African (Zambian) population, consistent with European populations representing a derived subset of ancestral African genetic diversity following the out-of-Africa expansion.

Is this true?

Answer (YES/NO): NO